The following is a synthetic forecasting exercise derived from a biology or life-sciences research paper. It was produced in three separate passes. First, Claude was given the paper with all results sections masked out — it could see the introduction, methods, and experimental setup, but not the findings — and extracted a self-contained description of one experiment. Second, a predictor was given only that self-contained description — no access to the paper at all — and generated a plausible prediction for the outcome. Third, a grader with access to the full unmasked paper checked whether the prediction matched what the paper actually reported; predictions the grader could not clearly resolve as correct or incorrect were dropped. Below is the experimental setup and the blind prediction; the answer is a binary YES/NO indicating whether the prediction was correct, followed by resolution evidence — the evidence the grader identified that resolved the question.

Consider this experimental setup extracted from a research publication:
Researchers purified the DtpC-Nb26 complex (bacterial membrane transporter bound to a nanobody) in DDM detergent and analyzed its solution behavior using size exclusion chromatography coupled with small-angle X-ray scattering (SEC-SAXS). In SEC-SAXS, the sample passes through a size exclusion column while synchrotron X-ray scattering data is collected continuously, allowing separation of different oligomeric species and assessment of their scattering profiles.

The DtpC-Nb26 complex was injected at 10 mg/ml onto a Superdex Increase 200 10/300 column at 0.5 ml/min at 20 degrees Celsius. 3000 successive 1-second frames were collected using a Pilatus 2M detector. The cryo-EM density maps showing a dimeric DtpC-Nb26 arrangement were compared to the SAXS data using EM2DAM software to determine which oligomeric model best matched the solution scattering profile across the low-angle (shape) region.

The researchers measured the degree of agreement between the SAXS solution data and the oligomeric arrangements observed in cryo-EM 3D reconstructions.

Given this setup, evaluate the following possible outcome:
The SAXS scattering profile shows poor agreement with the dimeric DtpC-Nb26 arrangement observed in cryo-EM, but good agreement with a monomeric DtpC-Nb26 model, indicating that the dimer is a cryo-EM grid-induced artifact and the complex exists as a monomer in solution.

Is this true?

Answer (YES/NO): NO